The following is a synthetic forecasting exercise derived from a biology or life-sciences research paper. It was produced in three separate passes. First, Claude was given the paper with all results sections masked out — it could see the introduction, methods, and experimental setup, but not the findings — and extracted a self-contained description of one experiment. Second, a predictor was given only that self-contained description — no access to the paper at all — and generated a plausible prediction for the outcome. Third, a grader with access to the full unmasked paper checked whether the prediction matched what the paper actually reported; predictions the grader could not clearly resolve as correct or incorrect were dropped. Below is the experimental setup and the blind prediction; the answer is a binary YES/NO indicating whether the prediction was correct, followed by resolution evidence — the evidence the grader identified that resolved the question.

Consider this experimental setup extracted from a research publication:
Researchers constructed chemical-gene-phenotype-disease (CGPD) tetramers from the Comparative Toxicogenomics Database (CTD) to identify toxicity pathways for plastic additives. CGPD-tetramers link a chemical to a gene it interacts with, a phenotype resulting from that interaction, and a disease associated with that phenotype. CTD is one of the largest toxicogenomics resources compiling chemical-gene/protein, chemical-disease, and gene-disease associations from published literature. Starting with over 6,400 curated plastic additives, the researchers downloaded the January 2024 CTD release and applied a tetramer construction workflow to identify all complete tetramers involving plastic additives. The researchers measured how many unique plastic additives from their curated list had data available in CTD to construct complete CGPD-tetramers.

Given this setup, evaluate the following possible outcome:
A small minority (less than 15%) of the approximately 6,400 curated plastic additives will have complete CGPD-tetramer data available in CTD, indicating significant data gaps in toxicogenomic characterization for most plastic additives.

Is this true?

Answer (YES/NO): YES